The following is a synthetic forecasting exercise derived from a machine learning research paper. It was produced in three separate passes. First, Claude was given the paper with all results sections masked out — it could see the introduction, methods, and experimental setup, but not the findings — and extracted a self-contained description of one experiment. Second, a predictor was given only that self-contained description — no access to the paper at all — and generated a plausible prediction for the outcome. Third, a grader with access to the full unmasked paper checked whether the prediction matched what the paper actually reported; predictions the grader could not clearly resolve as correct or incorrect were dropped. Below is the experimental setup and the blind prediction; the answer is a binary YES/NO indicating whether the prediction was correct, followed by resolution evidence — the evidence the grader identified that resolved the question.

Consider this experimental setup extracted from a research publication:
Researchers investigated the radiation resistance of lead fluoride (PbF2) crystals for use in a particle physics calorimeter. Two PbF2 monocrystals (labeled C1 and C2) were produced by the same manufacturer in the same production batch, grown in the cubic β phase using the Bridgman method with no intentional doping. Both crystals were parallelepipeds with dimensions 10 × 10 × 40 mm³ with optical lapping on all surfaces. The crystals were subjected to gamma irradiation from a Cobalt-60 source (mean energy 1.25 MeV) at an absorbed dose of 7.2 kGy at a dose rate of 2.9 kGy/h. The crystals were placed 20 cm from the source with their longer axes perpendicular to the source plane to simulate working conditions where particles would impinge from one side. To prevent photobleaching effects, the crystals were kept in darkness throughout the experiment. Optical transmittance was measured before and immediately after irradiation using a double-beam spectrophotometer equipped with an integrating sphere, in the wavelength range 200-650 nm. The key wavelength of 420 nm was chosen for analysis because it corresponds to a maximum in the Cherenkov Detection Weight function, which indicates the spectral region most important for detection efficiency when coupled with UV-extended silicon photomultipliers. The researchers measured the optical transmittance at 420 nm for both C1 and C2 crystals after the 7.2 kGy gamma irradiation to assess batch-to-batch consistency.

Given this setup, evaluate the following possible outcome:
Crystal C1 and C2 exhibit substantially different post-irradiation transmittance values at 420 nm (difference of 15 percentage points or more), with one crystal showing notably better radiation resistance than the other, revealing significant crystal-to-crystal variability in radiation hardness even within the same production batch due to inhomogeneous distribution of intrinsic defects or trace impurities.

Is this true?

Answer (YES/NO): NO